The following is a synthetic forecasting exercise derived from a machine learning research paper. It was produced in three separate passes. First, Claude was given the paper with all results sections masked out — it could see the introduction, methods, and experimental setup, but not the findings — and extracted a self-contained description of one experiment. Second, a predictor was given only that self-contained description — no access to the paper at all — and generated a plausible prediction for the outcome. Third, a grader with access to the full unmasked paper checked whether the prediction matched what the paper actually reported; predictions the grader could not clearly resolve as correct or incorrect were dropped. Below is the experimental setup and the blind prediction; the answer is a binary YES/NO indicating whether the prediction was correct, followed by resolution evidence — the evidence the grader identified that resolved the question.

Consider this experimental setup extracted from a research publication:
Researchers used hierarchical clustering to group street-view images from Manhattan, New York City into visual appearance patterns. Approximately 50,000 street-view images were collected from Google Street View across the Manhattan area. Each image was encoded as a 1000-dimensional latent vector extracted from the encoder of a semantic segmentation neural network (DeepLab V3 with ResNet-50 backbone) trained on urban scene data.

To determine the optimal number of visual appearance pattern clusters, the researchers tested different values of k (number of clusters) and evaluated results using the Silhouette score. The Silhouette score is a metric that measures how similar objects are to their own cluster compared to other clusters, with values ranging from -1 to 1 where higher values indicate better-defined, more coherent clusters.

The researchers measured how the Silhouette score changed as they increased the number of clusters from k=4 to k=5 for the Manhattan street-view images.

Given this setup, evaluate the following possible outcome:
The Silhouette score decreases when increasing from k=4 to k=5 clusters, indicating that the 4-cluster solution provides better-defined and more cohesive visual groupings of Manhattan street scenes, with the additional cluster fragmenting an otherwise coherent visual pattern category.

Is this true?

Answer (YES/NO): YES